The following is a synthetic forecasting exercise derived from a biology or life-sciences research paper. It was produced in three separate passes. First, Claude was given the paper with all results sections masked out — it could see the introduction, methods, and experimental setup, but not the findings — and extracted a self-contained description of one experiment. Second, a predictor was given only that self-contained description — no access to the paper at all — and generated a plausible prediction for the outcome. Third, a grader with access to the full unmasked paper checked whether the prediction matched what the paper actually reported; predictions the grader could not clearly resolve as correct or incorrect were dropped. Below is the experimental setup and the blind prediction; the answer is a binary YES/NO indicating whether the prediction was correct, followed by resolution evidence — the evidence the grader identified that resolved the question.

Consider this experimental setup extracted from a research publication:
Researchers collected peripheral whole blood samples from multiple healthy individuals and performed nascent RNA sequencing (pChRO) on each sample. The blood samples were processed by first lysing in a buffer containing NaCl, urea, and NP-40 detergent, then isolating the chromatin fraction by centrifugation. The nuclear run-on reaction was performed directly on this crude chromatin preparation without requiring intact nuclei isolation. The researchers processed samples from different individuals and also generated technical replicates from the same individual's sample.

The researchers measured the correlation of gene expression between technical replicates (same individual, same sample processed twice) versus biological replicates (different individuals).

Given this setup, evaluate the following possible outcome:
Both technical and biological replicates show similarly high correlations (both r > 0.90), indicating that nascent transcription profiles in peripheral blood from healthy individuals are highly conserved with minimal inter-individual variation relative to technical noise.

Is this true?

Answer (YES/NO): YES